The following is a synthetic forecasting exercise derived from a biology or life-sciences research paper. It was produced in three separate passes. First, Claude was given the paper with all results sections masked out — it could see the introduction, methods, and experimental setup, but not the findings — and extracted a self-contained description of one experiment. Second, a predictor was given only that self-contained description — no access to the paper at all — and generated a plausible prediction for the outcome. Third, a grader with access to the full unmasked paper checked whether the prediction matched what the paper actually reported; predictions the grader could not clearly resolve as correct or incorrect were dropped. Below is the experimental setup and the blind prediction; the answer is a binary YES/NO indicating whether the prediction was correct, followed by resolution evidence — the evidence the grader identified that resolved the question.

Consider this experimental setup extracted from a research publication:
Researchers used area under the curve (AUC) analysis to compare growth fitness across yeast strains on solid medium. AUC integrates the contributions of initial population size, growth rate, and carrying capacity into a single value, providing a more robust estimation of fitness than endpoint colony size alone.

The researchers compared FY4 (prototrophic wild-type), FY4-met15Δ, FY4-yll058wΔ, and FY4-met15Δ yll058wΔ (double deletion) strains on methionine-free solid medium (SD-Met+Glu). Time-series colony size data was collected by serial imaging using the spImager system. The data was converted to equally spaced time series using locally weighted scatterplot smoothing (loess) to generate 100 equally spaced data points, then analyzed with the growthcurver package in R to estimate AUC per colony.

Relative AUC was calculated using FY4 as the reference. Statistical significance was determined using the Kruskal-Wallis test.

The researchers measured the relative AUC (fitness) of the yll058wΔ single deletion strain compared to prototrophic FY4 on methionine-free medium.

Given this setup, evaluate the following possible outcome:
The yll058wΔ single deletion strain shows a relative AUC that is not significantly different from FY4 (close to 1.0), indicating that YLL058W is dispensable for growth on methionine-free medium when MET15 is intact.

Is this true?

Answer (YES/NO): YES